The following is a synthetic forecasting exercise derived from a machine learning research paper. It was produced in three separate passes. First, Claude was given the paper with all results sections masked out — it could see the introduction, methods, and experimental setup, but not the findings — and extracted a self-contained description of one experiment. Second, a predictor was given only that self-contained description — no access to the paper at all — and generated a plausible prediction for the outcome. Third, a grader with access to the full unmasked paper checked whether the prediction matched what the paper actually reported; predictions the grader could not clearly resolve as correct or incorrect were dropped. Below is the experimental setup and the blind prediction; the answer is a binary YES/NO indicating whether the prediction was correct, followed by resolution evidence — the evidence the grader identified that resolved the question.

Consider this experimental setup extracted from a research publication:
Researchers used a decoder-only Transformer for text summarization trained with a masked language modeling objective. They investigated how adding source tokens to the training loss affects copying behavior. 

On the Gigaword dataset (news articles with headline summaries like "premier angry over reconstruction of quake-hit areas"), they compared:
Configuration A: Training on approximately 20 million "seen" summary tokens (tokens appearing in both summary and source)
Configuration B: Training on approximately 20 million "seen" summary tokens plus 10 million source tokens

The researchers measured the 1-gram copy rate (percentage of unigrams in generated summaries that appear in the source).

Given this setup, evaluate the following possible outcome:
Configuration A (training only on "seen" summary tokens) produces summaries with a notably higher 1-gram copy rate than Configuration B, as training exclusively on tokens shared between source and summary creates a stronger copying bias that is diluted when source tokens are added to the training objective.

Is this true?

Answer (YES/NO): NO